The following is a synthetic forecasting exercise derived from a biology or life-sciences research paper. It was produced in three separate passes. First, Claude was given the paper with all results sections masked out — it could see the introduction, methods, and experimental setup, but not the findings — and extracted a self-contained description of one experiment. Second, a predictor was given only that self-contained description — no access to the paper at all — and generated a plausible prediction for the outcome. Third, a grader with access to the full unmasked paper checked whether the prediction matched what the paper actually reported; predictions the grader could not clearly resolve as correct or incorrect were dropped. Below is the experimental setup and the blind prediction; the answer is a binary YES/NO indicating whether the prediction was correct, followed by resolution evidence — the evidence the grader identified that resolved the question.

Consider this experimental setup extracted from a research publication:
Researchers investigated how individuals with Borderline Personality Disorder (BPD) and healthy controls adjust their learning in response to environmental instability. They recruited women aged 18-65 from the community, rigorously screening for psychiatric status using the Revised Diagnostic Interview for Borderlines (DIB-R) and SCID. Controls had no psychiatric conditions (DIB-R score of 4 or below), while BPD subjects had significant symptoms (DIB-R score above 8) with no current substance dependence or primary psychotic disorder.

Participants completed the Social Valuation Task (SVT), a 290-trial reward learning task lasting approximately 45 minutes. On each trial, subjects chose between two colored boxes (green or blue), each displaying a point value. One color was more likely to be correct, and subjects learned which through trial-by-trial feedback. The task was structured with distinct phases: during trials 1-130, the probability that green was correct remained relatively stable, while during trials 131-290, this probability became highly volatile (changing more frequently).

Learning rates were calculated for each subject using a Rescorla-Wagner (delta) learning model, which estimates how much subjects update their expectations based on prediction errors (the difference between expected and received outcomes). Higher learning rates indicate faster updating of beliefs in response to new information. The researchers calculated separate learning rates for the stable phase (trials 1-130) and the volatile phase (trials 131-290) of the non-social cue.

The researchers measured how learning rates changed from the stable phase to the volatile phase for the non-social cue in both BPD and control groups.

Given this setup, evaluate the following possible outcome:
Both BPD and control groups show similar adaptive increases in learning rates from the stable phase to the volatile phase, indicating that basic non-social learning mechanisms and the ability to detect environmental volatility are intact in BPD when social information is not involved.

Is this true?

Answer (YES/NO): NO